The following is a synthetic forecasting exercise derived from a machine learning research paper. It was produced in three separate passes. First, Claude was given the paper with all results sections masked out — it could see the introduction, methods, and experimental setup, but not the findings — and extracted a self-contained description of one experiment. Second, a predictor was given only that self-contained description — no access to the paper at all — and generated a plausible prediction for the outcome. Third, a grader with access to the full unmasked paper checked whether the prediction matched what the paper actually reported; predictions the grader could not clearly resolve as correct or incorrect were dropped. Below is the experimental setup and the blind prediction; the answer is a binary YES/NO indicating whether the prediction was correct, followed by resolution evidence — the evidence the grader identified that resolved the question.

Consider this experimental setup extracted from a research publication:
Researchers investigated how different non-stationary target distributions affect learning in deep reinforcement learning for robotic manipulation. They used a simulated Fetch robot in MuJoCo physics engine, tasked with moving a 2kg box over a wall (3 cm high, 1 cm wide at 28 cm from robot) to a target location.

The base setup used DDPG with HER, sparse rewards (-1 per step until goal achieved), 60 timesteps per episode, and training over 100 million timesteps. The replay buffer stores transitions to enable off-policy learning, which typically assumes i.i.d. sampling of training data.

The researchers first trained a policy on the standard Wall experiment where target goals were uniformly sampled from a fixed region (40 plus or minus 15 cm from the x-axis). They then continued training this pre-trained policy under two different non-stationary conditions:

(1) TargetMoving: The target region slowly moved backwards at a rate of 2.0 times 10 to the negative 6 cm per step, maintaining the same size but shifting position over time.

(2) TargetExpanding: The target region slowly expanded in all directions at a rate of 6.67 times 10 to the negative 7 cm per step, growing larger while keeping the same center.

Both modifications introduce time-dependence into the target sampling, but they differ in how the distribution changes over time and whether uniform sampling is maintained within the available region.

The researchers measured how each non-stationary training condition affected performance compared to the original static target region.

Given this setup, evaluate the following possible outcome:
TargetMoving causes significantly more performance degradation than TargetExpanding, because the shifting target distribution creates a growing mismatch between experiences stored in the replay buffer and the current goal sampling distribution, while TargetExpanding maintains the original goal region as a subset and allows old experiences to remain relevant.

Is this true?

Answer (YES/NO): YES